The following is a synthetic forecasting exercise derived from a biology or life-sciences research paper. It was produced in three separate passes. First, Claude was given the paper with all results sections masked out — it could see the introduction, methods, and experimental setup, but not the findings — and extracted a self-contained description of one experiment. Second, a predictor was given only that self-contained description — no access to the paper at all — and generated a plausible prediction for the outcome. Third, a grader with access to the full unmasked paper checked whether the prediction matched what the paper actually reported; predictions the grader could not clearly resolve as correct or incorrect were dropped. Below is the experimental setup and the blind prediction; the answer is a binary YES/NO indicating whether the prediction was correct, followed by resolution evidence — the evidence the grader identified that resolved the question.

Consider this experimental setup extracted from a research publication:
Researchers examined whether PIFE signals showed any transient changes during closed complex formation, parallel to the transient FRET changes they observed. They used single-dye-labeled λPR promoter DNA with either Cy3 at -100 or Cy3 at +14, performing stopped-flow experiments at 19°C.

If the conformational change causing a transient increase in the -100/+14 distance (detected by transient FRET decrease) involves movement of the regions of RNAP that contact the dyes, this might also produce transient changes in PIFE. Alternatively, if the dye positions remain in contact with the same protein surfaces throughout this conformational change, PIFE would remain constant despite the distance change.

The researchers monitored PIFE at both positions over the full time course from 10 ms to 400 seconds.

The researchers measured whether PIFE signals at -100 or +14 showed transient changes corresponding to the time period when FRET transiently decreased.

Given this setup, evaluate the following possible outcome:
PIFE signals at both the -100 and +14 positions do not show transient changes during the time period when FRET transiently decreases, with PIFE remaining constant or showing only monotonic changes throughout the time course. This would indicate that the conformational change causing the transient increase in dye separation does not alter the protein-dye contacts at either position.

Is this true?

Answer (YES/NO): NO